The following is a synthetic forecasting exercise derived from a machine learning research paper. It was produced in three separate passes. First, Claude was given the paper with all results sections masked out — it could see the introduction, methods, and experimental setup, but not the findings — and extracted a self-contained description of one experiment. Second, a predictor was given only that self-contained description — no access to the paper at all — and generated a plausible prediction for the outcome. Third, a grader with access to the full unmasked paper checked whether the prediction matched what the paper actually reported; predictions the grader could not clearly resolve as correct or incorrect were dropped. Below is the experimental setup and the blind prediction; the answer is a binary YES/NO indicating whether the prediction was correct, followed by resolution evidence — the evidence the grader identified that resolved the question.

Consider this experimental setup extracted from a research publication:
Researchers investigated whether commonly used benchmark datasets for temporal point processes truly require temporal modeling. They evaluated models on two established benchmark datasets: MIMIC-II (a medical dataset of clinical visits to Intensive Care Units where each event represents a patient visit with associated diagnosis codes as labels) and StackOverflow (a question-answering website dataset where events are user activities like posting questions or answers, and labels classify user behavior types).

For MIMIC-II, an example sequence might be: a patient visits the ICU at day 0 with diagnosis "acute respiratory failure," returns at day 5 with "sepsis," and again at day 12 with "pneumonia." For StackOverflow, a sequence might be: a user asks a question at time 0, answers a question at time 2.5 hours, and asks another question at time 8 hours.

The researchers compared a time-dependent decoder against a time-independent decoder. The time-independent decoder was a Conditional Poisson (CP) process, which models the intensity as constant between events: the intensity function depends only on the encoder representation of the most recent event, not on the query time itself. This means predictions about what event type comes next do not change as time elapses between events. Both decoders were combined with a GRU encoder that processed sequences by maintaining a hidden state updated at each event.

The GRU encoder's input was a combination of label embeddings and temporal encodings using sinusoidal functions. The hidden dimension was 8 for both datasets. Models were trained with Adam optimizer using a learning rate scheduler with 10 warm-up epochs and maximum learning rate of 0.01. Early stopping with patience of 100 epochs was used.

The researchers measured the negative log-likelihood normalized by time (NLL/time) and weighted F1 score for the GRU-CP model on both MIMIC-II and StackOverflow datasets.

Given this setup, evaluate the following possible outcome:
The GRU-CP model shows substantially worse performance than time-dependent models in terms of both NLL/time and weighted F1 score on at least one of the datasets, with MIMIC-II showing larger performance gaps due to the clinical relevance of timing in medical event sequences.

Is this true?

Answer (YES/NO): NO